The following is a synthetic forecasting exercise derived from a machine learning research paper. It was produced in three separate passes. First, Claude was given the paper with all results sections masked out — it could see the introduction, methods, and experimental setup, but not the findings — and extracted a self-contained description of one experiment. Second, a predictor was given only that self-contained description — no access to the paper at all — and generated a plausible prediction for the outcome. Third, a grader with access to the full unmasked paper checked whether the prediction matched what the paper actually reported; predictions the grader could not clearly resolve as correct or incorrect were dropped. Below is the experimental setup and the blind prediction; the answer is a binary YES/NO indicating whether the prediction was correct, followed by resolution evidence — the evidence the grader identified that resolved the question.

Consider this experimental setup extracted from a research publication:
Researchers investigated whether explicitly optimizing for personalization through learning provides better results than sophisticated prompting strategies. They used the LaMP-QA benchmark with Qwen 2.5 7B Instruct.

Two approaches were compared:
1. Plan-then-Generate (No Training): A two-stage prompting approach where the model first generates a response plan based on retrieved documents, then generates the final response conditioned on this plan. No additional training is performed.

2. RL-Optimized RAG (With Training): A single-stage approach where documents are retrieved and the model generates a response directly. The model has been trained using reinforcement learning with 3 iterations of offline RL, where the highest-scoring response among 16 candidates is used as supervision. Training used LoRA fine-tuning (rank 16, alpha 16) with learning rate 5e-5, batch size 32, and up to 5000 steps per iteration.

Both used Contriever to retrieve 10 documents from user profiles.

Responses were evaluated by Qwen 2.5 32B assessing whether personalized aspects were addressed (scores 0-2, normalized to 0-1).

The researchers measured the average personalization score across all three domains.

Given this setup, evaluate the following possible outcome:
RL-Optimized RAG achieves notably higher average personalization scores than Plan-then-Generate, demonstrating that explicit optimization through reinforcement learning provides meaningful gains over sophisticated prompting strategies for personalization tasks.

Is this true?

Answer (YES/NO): NO